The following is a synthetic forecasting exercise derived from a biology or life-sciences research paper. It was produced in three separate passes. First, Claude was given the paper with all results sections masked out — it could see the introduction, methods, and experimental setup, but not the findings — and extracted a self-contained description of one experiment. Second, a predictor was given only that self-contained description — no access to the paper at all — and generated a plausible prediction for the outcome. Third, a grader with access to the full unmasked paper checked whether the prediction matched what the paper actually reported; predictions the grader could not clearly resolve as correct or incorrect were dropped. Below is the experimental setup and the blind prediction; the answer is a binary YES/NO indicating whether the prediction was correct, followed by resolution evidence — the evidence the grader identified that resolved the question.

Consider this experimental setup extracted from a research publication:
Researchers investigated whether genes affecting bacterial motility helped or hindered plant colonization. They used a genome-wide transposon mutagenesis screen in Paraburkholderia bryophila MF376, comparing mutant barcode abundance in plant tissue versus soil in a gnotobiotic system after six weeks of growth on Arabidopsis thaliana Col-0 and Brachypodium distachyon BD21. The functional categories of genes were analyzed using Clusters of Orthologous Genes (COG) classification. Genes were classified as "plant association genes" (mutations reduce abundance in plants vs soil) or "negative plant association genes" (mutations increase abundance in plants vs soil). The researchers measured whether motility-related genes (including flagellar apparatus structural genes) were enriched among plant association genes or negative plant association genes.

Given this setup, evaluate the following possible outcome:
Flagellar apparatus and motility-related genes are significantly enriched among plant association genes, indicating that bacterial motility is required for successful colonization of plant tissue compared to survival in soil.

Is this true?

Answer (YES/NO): NO